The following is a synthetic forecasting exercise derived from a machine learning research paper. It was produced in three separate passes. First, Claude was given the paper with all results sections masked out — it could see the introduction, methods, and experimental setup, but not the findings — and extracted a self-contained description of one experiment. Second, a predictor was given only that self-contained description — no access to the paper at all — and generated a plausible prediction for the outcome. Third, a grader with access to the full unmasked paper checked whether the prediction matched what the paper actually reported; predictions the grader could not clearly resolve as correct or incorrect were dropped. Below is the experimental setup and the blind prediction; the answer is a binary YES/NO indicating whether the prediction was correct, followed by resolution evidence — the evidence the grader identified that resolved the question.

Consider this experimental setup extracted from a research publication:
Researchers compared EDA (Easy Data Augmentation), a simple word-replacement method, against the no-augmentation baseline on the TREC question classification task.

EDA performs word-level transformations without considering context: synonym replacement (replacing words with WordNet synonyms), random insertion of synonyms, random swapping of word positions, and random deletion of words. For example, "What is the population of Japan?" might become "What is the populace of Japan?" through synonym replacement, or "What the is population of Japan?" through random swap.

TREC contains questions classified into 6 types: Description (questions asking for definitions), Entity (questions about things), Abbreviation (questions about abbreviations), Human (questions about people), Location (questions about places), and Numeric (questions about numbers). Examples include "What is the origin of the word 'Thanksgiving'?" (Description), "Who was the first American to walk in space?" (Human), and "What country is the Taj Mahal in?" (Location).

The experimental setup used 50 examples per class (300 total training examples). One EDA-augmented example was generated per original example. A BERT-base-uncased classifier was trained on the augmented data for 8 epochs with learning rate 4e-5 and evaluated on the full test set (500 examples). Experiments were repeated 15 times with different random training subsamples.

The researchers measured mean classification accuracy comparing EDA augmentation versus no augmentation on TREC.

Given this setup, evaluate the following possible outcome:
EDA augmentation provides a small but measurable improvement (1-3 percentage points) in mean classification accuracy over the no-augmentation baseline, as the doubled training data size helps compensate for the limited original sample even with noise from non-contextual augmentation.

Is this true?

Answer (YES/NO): NO